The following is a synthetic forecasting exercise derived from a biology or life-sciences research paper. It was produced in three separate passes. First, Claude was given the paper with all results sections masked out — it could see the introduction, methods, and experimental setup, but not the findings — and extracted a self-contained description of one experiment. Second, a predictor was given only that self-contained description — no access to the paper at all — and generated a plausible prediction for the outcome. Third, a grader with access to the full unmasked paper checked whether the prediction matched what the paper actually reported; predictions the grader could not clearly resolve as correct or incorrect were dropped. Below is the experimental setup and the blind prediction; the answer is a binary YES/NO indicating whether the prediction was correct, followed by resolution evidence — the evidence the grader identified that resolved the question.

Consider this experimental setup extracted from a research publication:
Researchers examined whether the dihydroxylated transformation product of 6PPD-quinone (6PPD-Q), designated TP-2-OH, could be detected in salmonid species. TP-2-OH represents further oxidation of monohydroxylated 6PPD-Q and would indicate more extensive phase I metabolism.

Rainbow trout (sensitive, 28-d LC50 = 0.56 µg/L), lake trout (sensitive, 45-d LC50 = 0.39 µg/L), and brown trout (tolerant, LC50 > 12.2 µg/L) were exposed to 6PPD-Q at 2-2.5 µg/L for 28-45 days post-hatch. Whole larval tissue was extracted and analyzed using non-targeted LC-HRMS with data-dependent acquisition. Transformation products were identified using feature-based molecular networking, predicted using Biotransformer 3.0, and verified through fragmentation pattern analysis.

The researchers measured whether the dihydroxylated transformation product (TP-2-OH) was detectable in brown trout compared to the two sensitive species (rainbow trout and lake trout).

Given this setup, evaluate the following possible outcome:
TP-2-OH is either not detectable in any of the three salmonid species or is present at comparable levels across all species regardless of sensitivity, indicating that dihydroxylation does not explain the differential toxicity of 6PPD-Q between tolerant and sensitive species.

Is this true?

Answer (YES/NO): NO